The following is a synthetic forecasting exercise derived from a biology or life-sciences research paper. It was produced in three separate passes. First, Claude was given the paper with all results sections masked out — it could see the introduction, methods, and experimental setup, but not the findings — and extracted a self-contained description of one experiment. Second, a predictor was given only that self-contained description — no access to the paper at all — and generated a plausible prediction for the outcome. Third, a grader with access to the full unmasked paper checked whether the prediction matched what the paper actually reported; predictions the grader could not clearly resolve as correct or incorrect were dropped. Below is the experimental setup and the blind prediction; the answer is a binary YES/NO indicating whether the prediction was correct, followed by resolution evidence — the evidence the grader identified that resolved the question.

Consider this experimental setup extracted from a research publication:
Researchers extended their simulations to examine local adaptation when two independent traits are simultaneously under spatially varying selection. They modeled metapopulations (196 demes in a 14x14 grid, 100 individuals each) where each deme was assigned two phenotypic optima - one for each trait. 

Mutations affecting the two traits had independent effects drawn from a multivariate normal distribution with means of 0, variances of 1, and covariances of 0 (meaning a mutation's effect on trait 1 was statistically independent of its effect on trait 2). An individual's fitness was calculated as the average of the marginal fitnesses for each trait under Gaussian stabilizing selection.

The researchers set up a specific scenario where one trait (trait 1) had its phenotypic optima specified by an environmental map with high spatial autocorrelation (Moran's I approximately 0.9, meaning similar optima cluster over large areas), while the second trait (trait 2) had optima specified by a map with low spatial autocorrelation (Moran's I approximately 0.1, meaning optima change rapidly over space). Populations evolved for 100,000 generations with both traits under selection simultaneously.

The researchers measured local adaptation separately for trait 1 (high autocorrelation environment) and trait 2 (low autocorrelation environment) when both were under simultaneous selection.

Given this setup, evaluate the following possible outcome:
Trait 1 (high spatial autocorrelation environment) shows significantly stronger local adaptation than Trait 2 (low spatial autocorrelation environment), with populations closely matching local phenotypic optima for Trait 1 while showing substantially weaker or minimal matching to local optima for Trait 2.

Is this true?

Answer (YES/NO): YES